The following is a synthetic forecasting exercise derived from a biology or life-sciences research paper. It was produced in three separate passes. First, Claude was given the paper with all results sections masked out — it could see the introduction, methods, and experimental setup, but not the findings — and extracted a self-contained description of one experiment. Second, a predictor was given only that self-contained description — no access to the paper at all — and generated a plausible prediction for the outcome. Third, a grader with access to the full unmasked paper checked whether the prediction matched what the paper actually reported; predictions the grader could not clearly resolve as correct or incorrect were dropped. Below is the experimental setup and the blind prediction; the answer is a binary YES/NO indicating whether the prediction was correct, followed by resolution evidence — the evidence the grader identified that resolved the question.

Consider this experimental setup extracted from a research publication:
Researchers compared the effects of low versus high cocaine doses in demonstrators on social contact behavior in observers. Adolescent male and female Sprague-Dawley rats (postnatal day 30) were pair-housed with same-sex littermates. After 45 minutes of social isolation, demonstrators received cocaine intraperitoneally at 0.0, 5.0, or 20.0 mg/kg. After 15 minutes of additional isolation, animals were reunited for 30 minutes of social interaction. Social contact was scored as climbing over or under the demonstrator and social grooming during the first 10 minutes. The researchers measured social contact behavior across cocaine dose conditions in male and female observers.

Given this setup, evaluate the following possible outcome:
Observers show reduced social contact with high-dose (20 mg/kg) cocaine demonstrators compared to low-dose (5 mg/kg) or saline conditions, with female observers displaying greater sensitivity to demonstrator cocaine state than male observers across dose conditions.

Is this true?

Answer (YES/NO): NO